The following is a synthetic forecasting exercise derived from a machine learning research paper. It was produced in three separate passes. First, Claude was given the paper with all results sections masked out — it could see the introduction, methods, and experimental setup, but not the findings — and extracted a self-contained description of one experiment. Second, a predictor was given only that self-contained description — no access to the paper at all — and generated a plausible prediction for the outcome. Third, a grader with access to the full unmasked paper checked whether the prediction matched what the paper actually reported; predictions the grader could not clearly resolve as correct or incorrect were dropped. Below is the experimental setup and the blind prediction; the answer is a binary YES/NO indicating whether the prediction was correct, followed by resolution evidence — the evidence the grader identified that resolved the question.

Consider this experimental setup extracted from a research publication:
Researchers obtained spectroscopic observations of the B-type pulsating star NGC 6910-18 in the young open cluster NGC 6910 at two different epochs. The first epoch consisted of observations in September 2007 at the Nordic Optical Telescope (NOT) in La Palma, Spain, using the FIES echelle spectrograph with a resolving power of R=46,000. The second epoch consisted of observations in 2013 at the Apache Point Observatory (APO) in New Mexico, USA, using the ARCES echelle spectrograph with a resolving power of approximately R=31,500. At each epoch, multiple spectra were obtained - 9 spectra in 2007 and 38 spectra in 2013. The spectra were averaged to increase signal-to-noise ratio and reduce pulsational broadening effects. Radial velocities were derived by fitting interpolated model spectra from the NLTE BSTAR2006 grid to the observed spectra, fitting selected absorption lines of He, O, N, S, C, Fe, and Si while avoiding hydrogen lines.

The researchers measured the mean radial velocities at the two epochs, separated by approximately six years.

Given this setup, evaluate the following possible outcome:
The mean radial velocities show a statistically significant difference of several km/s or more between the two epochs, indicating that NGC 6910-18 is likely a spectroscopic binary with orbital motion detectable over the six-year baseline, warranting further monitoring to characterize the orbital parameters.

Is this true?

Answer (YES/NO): YES